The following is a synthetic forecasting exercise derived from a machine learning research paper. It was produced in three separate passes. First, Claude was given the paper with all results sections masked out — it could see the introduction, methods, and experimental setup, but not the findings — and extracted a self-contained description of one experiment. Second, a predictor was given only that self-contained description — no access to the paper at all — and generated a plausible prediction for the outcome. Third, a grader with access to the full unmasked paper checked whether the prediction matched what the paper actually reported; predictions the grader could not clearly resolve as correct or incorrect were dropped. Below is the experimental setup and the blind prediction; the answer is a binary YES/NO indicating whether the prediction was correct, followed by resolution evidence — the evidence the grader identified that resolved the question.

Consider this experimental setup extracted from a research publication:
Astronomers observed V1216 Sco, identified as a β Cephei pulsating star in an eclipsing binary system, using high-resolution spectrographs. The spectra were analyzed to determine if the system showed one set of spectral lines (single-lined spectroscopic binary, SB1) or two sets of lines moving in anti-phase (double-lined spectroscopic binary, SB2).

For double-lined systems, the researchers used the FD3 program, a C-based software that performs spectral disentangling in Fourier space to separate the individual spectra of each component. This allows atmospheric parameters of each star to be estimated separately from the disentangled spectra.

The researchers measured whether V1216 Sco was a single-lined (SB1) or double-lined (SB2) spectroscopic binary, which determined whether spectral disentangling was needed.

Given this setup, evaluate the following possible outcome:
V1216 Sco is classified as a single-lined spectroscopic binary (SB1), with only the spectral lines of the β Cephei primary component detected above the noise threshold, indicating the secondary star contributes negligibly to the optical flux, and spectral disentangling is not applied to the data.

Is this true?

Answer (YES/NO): NO